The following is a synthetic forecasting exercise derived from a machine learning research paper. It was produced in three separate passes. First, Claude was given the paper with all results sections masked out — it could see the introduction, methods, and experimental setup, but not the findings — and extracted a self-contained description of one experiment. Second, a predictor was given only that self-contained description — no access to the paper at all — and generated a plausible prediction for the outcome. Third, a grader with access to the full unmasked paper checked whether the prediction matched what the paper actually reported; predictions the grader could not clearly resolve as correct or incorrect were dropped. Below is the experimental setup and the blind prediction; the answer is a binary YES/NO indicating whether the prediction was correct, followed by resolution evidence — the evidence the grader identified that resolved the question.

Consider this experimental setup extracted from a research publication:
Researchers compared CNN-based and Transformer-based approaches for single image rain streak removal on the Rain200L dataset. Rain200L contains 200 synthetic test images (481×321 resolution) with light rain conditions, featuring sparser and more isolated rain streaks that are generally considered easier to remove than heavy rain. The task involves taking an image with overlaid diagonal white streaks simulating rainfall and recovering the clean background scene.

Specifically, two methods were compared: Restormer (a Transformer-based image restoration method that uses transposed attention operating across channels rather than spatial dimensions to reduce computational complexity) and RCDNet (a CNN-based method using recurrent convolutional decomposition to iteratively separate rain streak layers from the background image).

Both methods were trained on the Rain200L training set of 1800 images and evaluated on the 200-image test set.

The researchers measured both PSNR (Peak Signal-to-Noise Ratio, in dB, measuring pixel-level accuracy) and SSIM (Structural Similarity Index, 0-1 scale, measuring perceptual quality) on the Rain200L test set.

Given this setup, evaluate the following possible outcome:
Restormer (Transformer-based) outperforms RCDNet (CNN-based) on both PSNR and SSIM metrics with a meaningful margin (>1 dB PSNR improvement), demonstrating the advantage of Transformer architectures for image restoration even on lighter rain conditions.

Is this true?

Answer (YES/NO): NO